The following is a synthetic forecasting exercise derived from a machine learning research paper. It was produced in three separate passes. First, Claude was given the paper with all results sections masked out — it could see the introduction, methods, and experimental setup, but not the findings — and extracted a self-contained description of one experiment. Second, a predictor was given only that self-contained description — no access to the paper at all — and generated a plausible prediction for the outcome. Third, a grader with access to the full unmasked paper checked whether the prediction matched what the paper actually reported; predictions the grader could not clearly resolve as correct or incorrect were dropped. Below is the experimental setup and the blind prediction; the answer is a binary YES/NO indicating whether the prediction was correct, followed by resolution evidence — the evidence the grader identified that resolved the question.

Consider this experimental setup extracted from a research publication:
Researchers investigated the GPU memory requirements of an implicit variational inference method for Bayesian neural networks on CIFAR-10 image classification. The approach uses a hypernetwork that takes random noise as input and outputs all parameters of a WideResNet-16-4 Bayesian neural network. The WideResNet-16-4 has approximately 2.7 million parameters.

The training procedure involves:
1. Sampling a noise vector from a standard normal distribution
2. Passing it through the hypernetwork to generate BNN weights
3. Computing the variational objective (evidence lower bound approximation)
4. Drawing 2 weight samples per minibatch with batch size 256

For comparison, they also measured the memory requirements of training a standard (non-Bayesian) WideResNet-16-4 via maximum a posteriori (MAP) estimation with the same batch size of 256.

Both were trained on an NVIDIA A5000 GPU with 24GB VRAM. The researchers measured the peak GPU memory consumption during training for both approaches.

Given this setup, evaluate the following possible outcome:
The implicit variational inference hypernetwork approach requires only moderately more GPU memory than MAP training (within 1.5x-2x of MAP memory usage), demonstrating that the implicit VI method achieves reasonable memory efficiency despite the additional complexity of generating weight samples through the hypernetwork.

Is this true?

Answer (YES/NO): NO